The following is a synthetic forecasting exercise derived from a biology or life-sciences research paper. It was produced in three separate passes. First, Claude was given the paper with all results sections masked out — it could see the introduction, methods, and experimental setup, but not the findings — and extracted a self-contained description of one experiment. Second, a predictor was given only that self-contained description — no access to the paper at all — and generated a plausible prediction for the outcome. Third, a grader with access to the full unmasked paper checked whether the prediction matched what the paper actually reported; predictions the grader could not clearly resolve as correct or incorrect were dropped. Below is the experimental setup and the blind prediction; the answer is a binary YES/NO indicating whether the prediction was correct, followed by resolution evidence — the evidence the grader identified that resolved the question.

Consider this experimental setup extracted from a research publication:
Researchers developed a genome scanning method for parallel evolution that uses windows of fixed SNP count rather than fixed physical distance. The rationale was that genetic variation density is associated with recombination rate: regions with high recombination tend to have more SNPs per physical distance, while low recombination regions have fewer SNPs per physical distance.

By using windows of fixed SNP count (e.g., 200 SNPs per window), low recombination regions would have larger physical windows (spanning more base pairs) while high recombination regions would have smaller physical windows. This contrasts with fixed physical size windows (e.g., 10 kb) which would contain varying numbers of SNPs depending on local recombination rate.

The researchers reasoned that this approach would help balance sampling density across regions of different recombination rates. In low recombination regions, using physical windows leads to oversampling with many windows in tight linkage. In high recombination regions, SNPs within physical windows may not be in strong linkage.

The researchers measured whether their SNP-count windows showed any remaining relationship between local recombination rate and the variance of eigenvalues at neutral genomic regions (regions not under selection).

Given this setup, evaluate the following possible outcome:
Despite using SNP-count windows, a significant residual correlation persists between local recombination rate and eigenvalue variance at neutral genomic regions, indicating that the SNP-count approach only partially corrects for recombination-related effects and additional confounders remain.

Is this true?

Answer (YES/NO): NO